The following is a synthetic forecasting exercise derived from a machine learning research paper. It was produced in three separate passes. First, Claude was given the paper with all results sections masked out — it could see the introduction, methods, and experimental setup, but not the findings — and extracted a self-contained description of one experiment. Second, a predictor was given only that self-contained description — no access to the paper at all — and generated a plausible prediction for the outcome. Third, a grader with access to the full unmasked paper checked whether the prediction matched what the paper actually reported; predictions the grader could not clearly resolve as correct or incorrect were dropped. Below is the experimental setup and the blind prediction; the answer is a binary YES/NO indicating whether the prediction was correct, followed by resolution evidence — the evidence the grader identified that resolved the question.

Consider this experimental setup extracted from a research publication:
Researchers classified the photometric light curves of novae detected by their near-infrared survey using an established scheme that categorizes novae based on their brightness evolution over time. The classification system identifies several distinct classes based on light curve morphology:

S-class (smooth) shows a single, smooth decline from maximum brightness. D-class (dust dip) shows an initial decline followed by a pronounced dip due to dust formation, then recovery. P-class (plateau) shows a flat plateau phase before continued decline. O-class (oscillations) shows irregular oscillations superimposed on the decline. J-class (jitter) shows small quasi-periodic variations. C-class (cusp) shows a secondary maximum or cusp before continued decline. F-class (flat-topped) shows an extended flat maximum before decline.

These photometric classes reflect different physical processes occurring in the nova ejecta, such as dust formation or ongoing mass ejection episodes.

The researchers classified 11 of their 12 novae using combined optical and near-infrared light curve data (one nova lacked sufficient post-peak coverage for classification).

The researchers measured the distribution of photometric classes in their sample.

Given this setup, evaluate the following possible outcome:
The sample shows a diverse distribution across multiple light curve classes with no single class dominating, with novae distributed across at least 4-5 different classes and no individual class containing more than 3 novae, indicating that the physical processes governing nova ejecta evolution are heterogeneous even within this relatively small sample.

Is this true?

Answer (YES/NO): YES